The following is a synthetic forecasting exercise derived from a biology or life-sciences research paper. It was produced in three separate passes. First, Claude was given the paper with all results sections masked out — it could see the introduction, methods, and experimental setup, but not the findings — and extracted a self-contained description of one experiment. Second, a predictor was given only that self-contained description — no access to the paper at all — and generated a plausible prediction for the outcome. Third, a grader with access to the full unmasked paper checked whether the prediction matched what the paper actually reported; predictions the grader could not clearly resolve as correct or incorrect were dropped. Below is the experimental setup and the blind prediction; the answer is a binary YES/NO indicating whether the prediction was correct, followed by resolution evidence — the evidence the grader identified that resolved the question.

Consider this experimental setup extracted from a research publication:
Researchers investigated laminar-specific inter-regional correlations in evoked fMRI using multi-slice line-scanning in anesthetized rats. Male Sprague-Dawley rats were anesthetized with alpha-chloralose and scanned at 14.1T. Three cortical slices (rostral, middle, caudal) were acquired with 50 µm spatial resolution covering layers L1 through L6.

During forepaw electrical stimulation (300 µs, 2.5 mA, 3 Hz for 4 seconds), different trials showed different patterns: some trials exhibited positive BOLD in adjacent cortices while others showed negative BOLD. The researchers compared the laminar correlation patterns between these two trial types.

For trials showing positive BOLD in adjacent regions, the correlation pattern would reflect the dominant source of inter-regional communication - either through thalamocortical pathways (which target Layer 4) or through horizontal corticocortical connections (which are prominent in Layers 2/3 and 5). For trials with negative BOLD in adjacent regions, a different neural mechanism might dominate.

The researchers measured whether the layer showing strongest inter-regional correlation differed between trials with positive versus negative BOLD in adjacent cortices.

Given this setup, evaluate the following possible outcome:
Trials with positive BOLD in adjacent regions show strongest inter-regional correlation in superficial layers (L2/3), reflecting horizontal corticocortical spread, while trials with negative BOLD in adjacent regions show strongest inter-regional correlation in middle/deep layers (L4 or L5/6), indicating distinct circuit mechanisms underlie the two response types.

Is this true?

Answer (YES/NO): NO